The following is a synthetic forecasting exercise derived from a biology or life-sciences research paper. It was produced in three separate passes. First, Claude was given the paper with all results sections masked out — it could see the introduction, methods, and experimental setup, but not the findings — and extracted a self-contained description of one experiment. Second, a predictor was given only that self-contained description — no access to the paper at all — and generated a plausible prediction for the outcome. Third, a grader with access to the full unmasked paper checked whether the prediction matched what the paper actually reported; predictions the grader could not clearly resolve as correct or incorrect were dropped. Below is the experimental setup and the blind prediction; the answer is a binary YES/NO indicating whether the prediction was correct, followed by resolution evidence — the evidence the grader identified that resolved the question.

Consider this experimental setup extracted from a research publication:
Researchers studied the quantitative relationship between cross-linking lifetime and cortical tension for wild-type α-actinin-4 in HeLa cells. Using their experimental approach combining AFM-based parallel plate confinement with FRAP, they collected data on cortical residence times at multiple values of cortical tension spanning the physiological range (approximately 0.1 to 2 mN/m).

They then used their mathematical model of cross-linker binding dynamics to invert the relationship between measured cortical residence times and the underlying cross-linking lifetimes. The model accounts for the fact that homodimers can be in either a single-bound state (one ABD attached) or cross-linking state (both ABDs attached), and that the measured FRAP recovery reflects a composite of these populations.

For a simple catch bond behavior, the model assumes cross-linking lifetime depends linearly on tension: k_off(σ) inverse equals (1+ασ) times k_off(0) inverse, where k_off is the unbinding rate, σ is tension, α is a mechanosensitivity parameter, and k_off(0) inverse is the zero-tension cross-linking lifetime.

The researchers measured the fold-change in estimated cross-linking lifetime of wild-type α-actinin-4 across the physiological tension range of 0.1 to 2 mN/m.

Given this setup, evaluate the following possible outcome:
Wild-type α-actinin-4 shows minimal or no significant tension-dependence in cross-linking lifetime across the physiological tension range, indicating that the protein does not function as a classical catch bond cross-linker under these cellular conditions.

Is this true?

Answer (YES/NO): NO